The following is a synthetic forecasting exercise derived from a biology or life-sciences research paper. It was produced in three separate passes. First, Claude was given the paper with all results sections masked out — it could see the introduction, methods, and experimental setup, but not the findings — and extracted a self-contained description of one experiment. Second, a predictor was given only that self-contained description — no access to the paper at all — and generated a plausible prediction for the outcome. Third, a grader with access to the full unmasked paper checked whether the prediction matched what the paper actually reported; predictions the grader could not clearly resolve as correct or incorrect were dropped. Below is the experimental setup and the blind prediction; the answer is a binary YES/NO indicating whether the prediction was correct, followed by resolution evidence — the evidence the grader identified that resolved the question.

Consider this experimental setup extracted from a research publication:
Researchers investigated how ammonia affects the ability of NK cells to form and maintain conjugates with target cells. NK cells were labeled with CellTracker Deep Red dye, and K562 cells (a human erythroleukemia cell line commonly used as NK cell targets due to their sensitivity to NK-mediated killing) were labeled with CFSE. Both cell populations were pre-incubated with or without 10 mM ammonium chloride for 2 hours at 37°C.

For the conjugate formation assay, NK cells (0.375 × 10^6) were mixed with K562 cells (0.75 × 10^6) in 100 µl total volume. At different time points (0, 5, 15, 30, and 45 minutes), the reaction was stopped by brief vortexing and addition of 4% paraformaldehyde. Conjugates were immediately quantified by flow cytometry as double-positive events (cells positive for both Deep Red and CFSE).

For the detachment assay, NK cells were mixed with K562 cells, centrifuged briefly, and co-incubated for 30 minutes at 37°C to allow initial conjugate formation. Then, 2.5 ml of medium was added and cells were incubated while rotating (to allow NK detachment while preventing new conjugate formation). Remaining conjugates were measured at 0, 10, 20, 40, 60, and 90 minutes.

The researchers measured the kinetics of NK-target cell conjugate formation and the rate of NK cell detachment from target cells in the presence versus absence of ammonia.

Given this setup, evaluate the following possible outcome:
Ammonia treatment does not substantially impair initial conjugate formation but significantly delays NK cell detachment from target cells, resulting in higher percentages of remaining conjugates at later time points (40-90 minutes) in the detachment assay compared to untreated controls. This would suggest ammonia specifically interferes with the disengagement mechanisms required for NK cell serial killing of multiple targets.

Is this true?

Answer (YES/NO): YES